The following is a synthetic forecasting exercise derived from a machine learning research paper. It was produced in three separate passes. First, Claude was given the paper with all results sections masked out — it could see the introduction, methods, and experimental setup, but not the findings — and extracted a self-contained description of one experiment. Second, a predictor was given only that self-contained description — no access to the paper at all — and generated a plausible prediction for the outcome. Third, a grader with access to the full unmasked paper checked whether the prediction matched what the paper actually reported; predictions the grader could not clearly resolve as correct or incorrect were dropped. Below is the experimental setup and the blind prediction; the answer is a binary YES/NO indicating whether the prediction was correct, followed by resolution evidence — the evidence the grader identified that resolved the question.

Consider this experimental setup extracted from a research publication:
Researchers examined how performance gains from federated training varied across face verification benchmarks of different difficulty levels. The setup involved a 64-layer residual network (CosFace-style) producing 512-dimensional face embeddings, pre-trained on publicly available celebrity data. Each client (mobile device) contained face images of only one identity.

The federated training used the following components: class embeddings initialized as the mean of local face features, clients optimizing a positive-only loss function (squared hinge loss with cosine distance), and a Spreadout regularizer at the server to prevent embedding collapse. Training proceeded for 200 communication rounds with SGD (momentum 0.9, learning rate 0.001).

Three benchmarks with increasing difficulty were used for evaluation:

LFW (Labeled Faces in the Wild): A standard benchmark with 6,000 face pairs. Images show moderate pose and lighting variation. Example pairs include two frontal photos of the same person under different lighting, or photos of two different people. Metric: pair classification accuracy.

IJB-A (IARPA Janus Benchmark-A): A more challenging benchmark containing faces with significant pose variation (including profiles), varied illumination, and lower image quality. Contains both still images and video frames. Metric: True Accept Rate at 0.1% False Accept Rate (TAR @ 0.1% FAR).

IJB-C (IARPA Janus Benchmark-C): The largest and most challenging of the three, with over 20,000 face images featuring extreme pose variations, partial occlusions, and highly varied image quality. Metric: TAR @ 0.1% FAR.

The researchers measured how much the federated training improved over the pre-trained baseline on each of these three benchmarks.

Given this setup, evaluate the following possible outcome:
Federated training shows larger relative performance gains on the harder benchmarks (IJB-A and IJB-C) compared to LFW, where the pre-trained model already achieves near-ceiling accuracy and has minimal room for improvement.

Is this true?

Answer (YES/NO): YES